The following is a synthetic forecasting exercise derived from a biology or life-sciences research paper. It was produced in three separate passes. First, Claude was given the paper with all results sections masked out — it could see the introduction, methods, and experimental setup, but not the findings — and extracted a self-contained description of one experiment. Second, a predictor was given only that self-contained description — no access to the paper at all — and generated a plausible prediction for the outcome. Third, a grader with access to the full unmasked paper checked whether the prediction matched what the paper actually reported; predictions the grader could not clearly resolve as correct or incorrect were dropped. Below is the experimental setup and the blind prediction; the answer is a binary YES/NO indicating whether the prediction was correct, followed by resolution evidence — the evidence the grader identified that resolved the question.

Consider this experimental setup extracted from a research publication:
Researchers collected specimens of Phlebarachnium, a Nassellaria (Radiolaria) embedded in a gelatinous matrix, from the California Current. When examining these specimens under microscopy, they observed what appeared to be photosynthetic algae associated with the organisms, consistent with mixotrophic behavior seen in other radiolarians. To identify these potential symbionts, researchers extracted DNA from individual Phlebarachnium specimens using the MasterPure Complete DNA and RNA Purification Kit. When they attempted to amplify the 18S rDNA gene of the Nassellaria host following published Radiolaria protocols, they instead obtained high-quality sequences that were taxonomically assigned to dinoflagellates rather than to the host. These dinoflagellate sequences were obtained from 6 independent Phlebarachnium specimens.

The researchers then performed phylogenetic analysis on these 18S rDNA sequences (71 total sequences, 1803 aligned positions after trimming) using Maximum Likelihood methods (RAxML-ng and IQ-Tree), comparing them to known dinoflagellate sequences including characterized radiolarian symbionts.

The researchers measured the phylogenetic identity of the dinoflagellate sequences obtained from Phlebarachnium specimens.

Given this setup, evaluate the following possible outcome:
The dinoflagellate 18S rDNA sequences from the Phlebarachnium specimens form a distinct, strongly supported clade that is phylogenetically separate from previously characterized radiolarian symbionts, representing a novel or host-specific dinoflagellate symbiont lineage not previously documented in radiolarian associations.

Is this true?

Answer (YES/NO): NO